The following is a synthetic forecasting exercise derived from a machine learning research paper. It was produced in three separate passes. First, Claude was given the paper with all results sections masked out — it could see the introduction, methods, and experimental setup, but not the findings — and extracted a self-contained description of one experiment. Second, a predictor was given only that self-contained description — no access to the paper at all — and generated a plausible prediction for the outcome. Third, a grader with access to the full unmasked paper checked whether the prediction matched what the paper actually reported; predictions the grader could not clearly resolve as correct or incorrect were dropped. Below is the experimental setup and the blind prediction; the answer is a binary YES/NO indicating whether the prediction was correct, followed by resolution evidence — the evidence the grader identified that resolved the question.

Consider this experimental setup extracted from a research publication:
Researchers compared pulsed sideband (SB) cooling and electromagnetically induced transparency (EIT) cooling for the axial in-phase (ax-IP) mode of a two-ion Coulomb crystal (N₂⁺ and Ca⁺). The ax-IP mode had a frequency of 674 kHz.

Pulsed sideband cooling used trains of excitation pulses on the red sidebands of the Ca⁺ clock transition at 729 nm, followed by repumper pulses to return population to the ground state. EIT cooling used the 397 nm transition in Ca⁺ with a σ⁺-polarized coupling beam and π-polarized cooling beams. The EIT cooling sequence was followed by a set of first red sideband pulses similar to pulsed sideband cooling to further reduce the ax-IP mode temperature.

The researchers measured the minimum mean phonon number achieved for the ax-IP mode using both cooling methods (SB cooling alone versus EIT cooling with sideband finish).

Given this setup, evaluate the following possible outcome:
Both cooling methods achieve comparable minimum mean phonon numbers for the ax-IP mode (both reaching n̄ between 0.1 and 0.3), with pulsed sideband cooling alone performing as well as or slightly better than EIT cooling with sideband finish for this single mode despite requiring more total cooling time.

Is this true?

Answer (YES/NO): NO